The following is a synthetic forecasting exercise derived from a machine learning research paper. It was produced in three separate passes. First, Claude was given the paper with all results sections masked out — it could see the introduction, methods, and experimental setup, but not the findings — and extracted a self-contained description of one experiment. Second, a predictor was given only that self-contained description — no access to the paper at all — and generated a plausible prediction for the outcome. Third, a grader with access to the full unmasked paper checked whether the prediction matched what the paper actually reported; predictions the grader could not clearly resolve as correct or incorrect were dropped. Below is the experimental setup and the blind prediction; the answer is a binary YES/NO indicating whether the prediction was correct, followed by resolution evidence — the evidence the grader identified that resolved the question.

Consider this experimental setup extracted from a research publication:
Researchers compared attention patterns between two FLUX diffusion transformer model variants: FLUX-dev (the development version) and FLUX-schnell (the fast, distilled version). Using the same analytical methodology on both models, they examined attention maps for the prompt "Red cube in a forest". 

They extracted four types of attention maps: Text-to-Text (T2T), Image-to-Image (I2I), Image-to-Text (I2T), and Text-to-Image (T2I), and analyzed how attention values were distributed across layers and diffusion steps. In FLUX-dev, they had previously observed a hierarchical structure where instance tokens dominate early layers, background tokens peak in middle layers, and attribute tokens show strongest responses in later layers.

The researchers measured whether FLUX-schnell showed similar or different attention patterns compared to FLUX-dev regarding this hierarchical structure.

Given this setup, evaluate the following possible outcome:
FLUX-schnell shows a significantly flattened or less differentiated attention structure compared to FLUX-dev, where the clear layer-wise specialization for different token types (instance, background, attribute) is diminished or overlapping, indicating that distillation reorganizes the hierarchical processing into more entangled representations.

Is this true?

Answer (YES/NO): NO